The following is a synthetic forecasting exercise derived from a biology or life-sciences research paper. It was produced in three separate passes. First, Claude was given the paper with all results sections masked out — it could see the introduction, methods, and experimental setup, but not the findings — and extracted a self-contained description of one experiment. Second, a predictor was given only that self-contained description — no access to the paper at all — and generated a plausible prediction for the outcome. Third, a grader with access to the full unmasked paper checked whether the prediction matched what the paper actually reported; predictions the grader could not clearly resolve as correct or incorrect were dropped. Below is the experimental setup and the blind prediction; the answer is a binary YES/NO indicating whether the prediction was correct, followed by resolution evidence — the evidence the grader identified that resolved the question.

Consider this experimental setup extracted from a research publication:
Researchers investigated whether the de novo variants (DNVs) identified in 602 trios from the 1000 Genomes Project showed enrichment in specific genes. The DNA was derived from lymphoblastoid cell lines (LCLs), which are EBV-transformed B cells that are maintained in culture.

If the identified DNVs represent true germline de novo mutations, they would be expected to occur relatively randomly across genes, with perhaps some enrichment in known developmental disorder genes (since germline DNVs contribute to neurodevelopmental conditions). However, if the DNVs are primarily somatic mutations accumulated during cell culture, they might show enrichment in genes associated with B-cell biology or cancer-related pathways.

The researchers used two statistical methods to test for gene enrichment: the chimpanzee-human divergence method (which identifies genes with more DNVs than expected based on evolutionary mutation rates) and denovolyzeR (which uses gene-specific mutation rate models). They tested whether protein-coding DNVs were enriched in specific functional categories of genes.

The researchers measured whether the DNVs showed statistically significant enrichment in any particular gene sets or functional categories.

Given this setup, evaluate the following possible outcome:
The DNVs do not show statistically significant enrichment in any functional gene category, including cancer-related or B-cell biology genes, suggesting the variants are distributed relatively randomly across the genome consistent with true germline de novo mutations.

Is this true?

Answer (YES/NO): NO